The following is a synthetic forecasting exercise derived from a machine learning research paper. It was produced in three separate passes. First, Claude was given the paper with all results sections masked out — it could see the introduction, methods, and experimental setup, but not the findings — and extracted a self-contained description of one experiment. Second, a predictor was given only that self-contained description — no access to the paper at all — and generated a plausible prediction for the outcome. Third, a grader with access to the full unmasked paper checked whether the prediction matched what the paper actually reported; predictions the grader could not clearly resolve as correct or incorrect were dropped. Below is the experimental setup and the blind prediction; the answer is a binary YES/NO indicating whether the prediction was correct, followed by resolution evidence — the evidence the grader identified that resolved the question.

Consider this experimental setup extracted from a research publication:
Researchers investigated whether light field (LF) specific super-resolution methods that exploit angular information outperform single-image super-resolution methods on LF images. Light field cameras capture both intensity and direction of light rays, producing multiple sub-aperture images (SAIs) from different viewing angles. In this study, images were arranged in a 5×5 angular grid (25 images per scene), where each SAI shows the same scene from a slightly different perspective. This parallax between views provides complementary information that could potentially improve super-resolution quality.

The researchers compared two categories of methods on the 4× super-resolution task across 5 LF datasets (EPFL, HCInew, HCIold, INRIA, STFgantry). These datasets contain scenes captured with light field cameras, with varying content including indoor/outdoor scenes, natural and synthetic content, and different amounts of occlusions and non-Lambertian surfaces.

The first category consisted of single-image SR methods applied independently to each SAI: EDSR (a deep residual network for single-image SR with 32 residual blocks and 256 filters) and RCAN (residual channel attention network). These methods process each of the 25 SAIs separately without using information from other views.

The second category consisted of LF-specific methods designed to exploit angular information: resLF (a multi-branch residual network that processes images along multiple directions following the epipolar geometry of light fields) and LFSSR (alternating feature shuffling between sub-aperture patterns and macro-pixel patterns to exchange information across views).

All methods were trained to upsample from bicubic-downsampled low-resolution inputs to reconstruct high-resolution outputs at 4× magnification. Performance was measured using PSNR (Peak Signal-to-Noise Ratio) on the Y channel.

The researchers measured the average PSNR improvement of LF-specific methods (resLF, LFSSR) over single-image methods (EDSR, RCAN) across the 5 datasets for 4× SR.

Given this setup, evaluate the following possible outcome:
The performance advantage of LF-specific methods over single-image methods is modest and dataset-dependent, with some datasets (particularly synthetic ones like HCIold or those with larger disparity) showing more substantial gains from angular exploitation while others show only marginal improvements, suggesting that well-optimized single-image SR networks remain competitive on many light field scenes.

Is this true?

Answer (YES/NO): NO